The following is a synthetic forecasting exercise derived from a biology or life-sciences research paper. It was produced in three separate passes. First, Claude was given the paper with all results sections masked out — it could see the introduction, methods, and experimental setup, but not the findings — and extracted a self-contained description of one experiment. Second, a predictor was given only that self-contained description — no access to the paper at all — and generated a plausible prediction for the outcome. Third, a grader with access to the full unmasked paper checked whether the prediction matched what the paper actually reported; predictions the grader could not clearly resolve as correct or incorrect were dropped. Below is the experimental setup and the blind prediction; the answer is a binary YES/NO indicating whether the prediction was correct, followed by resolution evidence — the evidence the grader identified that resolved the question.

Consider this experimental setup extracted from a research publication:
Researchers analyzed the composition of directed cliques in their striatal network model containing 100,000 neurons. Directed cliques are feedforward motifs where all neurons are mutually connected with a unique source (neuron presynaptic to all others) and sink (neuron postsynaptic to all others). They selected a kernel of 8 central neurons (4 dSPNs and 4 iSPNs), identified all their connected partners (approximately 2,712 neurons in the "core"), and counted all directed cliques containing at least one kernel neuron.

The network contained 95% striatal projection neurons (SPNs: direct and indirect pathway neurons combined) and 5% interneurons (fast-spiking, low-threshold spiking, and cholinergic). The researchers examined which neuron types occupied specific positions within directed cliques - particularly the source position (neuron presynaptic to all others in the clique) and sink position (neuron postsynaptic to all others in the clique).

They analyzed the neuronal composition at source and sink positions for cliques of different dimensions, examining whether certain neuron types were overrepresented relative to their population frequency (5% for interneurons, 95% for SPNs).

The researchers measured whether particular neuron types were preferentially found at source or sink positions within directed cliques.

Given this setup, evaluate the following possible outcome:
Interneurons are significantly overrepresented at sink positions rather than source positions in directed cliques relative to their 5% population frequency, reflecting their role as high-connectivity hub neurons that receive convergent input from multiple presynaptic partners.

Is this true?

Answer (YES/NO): NO